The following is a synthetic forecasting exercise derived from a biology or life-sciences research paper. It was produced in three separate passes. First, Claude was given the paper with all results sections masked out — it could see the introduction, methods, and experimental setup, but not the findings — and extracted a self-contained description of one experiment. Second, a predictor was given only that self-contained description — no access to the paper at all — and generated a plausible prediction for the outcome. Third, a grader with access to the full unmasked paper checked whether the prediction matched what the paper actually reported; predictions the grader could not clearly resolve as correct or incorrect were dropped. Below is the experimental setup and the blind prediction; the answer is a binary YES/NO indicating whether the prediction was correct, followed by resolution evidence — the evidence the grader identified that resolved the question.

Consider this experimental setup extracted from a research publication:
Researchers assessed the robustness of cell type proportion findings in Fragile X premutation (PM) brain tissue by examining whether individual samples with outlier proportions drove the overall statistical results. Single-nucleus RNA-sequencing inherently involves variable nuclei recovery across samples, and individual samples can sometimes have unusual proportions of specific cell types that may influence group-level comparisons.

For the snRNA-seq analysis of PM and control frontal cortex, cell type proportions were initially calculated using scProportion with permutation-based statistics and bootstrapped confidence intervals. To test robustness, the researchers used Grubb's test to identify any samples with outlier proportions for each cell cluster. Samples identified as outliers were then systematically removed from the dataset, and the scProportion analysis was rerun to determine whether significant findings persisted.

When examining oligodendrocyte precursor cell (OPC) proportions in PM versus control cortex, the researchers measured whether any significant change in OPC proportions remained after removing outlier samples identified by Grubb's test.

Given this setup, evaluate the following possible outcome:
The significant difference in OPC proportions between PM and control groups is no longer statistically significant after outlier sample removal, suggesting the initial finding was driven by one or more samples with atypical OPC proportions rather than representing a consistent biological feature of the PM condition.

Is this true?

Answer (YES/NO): YES